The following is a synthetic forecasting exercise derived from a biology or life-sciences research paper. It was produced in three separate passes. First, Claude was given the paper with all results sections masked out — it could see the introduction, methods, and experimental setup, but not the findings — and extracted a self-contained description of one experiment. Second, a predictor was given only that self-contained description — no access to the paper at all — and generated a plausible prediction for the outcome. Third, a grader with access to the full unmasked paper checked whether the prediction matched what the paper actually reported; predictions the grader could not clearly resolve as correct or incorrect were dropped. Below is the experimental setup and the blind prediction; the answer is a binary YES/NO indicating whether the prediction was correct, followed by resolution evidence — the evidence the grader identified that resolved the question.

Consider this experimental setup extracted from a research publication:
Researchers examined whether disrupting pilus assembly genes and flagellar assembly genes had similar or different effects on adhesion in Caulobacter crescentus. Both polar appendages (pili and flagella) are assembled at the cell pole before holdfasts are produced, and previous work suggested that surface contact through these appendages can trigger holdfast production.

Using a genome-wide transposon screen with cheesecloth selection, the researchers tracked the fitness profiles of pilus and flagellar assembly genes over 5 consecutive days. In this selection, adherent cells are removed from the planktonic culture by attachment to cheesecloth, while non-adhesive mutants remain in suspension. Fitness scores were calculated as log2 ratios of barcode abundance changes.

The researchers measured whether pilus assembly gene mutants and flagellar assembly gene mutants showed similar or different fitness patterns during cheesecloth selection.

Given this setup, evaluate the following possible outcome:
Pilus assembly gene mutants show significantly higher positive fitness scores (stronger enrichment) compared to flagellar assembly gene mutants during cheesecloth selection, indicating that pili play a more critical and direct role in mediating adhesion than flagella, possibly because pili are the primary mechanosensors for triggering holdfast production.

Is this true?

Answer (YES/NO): NO